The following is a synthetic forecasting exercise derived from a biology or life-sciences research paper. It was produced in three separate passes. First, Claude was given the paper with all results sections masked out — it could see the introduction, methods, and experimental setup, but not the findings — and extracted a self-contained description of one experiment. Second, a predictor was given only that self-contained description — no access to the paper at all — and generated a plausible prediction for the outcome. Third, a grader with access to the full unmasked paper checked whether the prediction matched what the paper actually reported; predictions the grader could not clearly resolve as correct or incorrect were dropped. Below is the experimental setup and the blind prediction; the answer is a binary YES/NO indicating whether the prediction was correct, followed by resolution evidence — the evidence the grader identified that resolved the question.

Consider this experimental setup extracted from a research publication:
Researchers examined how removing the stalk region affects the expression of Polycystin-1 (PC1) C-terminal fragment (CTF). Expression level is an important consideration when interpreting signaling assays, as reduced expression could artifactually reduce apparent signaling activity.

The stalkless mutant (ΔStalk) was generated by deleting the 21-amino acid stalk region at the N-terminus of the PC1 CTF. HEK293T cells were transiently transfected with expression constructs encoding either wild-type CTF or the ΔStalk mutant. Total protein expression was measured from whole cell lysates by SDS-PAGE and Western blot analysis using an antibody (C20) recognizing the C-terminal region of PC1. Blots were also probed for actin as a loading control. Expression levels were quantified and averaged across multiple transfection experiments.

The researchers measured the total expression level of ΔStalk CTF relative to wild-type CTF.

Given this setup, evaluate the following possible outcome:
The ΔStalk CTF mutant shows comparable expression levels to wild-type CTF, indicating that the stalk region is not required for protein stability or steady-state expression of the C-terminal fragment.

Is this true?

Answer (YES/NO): YES